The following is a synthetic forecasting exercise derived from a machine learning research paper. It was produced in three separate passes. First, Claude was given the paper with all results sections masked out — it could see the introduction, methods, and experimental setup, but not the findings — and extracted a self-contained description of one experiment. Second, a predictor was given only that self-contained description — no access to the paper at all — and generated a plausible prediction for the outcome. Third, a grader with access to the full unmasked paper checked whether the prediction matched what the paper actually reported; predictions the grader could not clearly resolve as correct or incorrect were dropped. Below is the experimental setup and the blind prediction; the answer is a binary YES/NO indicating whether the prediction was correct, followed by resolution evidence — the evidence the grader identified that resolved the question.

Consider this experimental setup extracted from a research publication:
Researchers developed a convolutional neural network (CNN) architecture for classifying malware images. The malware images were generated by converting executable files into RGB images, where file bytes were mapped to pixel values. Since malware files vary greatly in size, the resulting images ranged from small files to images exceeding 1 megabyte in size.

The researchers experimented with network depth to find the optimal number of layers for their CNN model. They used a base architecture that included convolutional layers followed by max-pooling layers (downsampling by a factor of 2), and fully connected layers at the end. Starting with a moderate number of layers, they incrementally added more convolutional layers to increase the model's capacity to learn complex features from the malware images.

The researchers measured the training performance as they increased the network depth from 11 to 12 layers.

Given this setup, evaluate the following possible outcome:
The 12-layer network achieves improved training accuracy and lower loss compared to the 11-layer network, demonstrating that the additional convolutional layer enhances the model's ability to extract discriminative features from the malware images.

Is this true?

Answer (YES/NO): NO